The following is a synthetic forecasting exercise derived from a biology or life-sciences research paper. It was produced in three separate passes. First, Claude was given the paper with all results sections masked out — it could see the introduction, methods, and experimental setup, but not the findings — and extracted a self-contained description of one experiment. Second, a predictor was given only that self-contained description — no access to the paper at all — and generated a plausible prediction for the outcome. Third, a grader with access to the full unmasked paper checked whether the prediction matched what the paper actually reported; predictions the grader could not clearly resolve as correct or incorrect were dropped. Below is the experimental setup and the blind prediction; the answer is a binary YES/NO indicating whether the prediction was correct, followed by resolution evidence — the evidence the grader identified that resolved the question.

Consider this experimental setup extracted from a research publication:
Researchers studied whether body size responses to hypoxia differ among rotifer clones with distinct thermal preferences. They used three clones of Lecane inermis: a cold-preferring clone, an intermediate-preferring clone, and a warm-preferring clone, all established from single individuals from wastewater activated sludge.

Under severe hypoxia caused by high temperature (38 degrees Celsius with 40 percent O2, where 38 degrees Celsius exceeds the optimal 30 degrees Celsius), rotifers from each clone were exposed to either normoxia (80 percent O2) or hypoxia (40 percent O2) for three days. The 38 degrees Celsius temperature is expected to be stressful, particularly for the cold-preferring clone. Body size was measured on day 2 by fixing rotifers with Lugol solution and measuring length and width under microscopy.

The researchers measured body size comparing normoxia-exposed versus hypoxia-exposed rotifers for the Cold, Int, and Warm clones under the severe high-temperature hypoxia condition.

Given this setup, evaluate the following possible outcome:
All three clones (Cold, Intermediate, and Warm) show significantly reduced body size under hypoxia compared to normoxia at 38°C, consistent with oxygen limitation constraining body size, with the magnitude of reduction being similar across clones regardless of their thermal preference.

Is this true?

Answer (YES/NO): NO